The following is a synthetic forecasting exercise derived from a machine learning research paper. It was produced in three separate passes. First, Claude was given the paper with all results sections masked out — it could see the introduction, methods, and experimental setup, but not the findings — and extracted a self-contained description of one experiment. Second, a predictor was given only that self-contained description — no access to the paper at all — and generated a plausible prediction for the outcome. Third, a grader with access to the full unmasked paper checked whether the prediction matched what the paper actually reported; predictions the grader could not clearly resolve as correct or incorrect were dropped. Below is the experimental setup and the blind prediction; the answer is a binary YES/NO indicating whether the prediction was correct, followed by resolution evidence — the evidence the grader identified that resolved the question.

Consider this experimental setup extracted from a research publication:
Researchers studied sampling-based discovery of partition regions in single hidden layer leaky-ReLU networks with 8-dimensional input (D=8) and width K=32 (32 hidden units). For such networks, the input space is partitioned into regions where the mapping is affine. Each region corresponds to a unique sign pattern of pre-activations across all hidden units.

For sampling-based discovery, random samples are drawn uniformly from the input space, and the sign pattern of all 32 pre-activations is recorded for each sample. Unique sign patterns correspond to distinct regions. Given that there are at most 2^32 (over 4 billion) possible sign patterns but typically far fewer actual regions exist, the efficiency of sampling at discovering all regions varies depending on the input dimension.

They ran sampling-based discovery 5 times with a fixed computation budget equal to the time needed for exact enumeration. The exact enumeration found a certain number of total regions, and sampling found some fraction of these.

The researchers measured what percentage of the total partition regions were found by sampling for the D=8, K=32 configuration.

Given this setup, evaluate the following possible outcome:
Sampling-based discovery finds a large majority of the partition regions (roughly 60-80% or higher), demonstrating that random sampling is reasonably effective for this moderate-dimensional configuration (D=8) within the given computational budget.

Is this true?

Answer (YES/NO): NO